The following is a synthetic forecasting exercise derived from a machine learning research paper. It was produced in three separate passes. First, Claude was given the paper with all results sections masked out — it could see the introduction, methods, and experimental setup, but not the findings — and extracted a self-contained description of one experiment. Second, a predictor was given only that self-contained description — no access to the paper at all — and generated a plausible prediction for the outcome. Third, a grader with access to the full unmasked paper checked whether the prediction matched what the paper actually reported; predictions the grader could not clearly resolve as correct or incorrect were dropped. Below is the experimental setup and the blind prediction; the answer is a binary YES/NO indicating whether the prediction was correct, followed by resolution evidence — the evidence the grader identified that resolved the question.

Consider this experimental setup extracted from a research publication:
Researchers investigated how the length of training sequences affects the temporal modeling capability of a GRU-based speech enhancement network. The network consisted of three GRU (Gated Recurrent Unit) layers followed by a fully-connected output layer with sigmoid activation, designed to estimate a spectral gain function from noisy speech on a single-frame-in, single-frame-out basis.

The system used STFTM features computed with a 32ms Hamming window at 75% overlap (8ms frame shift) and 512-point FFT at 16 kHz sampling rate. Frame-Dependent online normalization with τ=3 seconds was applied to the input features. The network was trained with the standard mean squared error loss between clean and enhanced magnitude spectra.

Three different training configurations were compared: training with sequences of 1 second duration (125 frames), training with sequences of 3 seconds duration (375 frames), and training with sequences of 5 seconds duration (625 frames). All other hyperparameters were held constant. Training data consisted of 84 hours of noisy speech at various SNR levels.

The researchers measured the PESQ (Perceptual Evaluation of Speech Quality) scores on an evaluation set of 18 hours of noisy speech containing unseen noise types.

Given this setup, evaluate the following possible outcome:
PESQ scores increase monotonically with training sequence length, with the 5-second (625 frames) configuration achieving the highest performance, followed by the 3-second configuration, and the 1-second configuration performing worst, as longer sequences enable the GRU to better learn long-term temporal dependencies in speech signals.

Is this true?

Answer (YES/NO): NO